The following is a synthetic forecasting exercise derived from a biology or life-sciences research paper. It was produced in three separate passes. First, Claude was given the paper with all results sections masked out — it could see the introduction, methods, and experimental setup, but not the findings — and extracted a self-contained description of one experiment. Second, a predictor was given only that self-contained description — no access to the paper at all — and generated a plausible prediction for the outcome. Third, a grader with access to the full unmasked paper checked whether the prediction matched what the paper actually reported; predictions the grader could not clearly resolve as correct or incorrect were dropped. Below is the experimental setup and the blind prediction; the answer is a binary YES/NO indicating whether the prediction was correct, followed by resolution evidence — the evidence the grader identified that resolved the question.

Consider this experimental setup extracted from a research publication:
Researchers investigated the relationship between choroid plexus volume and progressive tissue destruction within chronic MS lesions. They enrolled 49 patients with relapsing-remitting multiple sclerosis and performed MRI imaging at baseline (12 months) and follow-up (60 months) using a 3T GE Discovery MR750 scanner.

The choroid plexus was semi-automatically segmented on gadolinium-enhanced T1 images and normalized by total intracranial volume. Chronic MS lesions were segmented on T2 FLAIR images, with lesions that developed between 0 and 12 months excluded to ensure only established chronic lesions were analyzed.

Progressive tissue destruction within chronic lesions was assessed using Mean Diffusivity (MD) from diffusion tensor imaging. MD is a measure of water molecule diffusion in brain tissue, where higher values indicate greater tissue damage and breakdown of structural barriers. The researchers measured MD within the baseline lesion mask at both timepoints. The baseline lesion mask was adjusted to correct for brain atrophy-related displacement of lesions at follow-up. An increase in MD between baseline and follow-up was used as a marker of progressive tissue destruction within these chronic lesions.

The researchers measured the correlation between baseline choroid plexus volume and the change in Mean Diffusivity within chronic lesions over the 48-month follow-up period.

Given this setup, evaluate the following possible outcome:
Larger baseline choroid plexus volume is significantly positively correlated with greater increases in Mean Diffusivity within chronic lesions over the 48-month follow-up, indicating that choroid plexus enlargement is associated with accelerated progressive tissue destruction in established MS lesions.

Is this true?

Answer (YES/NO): YES